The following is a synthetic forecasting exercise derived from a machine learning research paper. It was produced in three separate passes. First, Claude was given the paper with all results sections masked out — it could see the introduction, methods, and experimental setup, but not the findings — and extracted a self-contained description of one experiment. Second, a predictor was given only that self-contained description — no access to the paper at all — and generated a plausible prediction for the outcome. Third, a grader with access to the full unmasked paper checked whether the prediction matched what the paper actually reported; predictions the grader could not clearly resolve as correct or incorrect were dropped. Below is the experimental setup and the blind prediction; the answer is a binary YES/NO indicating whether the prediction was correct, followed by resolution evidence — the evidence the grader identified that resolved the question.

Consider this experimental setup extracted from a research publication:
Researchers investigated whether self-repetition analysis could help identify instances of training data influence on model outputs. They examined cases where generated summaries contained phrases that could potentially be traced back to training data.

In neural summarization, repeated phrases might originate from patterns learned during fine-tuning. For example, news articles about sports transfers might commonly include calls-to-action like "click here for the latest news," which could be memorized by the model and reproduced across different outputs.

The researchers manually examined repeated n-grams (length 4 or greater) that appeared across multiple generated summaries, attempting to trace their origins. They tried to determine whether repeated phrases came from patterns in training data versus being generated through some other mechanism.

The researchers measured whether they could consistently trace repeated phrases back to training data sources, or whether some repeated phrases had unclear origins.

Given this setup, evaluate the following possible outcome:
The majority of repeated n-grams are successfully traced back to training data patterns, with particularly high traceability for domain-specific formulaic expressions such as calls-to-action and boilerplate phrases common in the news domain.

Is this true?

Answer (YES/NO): NO